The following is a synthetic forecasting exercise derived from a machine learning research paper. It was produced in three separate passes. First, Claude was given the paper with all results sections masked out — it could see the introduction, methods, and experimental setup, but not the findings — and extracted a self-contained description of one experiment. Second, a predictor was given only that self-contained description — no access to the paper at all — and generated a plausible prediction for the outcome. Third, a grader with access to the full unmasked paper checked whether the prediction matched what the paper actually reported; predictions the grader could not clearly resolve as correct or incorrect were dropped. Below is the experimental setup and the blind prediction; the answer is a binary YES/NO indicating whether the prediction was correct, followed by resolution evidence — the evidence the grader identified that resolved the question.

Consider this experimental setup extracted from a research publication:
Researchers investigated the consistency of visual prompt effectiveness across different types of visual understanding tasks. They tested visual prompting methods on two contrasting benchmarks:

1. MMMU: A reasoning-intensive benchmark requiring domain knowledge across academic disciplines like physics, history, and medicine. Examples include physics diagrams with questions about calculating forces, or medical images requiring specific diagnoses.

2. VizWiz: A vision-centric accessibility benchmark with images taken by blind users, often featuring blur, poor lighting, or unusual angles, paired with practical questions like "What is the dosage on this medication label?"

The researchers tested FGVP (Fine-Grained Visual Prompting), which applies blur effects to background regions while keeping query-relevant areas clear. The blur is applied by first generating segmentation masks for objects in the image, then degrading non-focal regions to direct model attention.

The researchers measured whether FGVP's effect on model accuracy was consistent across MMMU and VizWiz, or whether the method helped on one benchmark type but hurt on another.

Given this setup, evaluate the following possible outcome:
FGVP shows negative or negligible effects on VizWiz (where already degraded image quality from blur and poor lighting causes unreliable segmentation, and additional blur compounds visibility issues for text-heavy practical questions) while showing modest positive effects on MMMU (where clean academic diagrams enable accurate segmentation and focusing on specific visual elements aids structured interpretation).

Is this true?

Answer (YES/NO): YES